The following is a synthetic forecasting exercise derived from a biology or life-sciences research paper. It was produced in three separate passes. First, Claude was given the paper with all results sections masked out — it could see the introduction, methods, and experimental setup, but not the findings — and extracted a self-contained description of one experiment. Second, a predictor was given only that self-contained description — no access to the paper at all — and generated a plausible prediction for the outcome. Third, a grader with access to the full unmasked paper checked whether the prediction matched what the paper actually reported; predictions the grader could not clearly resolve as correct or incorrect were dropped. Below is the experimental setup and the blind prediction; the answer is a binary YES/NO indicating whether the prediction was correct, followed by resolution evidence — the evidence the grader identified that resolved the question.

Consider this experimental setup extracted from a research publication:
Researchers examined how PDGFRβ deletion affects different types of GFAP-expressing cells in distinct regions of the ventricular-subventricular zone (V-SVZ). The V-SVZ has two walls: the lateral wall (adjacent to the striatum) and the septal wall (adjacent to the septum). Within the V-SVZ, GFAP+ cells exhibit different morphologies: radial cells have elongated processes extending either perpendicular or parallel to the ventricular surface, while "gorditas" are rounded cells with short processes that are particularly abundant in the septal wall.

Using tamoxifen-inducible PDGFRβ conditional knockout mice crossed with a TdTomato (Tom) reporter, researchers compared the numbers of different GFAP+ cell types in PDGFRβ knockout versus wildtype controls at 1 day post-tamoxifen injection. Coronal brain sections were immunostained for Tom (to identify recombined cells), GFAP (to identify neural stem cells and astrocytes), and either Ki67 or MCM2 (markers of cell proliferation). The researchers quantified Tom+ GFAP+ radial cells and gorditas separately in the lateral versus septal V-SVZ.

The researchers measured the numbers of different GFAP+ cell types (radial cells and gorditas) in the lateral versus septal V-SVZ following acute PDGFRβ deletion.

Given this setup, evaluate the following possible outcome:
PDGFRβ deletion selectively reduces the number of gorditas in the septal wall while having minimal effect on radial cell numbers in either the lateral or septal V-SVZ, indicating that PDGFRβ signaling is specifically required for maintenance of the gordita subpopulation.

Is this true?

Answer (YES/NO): NO